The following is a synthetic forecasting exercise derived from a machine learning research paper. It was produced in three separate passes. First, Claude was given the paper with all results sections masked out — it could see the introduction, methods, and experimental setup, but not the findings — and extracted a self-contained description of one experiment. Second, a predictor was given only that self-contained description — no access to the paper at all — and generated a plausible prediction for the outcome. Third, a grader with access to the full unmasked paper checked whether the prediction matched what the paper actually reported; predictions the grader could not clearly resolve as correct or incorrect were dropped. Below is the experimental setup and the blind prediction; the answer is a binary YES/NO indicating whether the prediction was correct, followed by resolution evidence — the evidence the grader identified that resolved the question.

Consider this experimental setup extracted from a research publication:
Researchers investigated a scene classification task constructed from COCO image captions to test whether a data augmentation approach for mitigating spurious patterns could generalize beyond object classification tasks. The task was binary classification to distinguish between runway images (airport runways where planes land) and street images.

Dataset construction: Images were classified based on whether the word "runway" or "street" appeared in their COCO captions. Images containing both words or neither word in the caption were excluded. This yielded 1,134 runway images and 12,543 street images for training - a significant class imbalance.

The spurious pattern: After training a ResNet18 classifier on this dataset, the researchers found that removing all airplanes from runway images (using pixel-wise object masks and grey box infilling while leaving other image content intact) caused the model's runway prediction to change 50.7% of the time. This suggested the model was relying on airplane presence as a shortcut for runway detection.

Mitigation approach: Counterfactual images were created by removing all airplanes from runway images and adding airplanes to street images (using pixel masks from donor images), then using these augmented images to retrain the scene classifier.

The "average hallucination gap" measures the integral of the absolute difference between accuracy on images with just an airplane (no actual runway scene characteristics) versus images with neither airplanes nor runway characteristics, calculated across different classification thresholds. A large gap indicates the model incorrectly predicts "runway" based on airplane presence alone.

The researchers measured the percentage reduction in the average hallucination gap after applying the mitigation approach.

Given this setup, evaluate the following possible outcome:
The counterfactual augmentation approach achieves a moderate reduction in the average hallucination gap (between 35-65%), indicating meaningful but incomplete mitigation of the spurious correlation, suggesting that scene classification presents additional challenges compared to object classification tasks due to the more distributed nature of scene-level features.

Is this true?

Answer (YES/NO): NO